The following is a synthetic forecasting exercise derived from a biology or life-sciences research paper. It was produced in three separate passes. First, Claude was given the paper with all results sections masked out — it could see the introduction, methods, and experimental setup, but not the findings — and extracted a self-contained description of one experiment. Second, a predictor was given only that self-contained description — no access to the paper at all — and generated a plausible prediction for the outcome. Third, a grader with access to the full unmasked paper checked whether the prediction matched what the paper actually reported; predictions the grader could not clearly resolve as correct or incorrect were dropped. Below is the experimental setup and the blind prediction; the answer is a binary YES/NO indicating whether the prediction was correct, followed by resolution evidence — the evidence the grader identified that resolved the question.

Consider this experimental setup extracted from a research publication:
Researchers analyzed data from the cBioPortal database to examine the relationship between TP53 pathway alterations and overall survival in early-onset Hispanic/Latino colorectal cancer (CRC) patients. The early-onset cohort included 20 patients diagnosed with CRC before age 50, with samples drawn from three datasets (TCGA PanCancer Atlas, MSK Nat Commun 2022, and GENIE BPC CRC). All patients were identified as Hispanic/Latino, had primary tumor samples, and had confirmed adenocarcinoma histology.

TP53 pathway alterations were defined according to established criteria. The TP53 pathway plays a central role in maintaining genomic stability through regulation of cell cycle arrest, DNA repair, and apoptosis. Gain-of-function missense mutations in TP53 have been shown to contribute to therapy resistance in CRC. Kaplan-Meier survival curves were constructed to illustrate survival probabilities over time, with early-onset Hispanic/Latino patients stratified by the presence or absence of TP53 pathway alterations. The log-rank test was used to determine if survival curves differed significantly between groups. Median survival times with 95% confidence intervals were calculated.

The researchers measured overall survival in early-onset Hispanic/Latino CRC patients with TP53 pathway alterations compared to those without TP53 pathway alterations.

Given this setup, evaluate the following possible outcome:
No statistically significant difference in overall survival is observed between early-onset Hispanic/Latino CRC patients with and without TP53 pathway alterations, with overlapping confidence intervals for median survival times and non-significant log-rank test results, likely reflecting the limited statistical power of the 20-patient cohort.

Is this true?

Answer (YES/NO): NO